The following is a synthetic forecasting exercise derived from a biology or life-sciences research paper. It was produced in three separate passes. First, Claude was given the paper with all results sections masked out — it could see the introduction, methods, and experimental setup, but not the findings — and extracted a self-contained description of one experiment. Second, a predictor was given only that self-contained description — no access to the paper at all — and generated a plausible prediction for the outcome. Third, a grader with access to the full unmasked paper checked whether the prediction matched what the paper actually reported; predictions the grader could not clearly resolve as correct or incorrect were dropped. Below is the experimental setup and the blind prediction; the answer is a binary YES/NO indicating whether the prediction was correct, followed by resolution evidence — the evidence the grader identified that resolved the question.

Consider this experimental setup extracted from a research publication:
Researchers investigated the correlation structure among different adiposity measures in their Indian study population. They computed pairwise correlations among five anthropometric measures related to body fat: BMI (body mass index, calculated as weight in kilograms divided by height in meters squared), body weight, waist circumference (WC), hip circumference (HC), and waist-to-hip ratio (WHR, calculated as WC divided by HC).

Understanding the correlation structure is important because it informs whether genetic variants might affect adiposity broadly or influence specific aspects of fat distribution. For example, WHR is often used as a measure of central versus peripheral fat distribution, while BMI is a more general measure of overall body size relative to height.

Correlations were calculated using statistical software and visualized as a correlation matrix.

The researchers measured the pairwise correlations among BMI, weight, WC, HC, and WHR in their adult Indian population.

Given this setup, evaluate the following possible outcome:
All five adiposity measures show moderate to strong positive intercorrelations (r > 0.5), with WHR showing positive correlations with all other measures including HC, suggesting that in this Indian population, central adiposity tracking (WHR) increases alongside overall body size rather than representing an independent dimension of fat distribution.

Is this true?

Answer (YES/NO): NO